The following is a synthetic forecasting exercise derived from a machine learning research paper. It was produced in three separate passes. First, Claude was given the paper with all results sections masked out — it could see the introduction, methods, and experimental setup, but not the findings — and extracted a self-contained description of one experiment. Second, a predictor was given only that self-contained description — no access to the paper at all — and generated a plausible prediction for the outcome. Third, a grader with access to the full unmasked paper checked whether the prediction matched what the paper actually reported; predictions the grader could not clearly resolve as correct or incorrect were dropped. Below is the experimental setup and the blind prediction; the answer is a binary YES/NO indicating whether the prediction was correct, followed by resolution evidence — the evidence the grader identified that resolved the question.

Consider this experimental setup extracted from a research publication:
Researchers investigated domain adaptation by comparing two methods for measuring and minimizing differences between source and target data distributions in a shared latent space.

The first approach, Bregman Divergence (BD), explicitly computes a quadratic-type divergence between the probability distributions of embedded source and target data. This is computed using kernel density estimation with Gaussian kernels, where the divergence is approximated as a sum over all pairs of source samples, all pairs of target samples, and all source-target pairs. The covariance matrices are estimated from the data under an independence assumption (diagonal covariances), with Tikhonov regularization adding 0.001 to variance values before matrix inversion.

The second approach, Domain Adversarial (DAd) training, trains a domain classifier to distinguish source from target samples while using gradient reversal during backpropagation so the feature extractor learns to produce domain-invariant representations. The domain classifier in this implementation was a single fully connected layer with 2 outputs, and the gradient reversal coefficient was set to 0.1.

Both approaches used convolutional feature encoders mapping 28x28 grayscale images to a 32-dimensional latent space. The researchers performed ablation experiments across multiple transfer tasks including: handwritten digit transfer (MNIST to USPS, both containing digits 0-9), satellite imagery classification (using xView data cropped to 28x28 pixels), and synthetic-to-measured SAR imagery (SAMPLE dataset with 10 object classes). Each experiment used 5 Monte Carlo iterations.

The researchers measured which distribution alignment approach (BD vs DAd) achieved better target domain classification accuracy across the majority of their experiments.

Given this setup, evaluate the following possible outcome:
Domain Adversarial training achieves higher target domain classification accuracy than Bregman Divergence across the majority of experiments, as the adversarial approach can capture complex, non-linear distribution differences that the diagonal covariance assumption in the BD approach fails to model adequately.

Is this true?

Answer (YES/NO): NO